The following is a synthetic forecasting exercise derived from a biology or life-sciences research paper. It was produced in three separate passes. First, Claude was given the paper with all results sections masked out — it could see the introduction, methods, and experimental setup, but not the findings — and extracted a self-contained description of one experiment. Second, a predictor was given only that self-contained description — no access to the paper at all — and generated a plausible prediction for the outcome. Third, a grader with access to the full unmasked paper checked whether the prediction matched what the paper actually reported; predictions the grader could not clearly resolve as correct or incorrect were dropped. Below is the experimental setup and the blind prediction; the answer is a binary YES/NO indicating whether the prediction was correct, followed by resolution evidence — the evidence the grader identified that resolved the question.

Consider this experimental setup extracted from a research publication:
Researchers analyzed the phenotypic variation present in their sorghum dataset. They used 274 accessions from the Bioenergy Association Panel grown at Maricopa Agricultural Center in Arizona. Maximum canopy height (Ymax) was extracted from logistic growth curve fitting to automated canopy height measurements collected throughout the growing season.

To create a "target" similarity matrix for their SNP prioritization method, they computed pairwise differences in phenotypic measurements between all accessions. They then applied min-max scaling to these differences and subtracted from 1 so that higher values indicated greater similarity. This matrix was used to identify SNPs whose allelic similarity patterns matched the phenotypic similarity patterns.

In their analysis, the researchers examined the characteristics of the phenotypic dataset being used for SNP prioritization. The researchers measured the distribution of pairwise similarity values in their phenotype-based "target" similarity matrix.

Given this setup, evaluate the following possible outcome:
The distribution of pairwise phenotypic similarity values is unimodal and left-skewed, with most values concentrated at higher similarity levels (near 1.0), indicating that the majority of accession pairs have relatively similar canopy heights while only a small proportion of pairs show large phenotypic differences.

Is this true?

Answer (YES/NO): NO